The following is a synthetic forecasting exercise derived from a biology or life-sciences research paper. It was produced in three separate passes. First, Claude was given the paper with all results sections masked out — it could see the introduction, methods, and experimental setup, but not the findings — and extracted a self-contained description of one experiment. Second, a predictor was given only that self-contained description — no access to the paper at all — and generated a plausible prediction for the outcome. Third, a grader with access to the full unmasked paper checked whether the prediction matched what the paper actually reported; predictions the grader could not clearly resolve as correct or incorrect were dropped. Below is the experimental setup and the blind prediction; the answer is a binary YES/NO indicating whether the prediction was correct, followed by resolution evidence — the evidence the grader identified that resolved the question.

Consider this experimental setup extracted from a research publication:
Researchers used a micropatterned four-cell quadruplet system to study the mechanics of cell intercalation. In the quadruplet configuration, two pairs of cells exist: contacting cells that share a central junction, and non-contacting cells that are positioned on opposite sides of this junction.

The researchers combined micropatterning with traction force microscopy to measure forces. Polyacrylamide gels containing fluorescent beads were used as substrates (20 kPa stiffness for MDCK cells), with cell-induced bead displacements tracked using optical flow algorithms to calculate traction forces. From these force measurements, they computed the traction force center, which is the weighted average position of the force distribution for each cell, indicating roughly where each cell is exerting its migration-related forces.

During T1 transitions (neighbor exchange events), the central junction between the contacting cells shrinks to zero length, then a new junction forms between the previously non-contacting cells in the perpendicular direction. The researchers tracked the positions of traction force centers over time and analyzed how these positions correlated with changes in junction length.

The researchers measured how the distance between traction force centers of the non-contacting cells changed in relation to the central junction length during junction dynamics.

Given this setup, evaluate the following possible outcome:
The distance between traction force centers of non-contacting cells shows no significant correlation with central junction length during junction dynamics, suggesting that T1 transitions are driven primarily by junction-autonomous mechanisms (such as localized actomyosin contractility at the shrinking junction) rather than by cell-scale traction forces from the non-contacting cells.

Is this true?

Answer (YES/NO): NO